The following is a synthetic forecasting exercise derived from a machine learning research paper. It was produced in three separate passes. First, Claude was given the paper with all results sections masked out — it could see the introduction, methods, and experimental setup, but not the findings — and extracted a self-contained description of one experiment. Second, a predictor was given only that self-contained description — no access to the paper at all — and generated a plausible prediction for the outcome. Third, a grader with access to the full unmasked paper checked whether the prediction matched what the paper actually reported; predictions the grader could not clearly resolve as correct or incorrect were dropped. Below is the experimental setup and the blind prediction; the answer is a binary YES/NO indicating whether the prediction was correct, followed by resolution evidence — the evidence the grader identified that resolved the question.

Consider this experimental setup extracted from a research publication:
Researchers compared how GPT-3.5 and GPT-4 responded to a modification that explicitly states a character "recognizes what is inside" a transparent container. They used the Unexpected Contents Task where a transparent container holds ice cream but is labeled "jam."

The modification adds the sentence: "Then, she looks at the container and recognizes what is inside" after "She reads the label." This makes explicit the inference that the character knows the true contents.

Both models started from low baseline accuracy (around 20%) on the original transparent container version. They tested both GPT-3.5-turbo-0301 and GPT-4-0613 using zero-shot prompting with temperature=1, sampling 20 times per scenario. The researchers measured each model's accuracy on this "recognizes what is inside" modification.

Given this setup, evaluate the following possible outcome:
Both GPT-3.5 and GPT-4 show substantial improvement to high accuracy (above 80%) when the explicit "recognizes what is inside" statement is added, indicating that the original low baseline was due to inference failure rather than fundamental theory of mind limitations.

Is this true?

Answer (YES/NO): NO